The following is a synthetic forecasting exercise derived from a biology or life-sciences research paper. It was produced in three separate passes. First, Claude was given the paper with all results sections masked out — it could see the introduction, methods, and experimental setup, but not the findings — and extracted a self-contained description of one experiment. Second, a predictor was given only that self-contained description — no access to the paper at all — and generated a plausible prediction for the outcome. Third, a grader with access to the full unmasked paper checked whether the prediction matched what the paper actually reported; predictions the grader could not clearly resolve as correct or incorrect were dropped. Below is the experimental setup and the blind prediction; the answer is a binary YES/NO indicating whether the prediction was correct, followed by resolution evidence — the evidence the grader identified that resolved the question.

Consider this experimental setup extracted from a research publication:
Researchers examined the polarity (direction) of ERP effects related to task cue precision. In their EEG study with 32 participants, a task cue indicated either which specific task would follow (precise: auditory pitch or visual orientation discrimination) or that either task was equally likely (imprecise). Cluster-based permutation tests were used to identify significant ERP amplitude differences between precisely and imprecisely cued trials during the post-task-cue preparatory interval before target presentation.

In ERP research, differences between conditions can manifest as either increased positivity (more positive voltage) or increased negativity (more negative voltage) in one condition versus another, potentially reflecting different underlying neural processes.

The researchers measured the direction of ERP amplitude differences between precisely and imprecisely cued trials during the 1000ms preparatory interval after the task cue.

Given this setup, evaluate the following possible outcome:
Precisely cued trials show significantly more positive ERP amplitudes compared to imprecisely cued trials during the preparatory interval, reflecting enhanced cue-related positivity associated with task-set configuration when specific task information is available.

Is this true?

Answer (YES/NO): YES